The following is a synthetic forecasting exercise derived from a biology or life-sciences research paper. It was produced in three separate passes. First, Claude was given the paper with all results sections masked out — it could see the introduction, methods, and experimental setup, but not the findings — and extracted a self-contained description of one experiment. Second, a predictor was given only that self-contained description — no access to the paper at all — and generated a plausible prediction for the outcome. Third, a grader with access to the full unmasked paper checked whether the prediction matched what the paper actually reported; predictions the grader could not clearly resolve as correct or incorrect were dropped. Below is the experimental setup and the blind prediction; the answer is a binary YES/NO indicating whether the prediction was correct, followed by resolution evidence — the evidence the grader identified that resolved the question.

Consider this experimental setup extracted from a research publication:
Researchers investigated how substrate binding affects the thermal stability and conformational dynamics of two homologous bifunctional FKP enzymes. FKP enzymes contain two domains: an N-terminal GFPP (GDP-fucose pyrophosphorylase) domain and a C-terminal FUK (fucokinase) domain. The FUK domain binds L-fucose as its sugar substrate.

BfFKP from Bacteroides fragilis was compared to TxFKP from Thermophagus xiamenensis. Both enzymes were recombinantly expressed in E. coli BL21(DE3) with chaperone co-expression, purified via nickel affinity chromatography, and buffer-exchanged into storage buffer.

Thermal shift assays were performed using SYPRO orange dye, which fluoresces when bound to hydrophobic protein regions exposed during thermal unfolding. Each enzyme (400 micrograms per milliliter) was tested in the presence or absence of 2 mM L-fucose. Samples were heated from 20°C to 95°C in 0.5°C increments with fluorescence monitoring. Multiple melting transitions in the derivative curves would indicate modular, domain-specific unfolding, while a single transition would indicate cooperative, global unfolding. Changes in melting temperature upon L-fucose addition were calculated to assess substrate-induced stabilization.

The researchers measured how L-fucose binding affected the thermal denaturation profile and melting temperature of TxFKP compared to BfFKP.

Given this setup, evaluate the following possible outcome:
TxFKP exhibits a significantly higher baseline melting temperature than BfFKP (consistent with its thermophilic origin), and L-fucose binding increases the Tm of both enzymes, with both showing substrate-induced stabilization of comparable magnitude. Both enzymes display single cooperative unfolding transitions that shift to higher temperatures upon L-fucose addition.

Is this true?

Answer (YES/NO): NO